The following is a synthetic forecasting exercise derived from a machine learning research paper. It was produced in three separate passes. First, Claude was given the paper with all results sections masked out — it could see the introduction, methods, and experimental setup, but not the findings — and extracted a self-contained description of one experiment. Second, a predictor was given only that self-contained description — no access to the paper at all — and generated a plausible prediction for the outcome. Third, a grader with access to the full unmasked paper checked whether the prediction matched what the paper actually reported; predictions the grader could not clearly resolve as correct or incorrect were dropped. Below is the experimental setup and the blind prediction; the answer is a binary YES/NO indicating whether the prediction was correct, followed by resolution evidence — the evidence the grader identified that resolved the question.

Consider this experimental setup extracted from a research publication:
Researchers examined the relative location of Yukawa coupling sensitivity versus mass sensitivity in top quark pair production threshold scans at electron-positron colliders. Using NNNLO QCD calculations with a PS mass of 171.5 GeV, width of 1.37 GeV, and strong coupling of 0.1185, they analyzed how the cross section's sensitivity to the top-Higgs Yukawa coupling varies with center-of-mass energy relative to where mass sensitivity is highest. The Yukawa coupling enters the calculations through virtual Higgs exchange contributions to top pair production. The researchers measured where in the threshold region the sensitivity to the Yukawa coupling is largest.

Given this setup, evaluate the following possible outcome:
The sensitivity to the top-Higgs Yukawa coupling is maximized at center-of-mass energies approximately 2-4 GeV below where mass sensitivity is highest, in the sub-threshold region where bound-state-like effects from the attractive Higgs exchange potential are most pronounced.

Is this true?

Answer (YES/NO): NO